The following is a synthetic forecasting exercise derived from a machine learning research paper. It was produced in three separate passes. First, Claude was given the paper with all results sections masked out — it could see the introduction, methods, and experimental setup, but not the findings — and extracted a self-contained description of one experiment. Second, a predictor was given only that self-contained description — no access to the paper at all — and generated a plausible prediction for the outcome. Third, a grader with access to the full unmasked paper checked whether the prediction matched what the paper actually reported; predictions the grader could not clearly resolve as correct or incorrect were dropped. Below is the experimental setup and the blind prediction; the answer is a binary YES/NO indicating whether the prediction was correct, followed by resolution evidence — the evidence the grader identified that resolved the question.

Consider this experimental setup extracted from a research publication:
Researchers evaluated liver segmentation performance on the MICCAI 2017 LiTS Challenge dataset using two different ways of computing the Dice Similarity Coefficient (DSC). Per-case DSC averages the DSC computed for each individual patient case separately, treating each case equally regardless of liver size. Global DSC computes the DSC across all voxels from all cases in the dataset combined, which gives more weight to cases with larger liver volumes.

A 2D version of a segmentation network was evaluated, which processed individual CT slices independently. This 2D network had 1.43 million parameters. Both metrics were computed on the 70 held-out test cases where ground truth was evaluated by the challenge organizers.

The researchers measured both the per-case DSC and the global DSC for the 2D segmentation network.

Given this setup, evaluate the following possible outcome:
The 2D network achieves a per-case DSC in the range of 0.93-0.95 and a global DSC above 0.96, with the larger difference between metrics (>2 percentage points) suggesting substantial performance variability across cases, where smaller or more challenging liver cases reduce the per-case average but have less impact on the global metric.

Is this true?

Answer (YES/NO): NO